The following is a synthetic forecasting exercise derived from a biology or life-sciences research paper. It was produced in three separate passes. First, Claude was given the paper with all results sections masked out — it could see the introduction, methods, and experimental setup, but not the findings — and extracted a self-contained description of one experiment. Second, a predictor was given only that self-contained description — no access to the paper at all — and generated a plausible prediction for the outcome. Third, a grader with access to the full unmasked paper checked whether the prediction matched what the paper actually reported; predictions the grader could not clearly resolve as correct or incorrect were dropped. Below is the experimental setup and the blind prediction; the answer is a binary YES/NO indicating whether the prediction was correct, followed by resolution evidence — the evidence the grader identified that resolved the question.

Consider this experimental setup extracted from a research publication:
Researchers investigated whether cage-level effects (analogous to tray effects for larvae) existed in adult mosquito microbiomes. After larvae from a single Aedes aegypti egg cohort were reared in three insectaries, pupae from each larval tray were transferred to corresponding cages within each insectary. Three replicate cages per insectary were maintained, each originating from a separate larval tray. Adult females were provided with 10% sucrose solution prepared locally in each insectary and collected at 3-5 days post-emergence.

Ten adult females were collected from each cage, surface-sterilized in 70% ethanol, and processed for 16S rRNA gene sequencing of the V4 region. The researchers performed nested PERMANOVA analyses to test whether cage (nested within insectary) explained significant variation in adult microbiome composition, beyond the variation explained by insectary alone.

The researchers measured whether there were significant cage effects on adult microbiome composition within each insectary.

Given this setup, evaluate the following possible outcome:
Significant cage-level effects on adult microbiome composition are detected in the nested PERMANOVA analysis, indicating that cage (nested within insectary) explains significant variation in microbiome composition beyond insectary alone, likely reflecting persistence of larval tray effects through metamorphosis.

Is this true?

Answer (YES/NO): YES